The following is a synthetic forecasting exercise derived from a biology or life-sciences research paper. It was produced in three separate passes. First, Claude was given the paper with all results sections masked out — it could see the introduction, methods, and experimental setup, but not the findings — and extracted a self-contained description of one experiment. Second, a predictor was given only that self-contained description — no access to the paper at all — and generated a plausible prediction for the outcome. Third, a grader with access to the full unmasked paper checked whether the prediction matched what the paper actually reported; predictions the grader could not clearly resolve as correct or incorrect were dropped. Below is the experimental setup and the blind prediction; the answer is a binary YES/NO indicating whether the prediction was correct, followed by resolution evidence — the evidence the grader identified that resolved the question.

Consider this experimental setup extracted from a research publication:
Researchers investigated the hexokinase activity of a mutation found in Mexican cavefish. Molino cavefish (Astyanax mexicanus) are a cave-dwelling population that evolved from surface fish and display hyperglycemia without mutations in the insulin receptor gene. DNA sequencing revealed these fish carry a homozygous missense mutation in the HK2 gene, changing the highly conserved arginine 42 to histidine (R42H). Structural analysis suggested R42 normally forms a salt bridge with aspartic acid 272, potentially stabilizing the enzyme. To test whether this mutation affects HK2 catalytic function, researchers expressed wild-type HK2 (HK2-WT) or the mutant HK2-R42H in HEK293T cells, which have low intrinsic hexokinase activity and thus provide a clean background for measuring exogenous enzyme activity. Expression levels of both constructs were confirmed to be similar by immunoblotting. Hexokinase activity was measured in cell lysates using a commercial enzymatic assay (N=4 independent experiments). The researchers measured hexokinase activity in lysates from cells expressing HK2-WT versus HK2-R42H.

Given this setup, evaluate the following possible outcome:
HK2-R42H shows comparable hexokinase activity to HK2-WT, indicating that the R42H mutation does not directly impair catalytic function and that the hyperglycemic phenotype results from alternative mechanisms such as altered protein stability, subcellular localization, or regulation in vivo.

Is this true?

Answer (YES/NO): NO